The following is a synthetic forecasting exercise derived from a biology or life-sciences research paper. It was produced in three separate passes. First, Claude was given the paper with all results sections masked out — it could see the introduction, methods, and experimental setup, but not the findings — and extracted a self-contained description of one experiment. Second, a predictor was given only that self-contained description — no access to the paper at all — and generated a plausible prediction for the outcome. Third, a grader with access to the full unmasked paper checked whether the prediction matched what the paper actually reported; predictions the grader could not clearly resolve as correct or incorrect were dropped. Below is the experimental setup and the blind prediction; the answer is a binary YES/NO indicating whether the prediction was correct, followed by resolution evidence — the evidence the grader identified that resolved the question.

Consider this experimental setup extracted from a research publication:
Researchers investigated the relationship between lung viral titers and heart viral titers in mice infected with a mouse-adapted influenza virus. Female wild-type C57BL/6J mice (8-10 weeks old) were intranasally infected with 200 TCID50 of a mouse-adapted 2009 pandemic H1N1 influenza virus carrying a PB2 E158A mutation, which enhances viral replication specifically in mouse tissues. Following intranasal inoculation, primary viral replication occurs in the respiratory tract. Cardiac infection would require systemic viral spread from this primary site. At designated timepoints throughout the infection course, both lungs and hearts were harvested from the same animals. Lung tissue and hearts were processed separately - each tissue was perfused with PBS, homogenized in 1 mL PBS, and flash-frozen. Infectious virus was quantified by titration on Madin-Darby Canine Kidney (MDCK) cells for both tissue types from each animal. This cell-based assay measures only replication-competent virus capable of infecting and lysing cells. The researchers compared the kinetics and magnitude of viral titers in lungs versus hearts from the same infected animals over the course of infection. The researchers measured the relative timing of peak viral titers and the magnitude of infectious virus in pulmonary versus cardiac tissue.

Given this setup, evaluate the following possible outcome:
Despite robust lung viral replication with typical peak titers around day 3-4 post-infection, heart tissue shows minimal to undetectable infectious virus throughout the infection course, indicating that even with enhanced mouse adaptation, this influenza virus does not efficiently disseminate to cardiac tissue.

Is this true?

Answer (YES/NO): NO